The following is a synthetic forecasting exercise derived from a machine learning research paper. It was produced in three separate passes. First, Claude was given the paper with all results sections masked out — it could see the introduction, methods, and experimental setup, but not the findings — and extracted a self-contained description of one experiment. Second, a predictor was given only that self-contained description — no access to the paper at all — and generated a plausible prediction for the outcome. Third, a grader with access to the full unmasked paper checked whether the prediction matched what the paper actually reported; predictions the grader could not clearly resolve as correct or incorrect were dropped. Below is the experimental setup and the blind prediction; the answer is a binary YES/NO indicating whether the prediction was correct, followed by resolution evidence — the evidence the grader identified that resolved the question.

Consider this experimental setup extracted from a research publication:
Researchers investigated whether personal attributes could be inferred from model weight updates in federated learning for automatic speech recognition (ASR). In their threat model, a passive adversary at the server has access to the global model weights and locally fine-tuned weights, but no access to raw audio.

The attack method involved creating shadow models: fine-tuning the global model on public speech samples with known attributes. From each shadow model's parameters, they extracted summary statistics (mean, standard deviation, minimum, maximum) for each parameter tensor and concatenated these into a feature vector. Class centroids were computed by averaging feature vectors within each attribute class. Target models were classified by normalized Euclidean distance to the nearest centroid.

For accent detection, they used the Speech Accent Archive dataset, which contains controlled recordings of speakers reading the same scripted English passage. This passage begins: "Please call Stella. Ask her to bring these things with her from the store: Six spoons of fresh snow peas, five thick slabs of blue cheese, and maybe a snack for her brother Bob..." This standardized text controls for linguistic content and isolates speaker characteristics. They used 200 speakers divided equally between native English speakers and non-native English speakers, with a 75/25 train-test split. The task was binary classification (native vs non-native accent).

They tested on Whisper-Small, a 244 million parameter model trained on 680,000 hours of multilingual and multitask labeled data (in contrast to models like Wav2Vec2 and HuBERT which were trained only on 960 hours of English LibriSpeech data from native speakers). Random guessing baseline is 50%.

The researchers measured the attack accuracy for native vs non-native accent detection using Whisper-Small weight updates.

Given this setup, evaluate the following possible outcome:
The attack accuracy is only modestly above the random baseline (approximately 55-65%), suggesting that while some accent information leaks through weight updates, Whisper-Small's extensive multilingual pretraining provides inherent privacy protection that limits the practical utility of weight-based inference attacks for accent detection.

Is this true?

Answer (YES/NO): NO